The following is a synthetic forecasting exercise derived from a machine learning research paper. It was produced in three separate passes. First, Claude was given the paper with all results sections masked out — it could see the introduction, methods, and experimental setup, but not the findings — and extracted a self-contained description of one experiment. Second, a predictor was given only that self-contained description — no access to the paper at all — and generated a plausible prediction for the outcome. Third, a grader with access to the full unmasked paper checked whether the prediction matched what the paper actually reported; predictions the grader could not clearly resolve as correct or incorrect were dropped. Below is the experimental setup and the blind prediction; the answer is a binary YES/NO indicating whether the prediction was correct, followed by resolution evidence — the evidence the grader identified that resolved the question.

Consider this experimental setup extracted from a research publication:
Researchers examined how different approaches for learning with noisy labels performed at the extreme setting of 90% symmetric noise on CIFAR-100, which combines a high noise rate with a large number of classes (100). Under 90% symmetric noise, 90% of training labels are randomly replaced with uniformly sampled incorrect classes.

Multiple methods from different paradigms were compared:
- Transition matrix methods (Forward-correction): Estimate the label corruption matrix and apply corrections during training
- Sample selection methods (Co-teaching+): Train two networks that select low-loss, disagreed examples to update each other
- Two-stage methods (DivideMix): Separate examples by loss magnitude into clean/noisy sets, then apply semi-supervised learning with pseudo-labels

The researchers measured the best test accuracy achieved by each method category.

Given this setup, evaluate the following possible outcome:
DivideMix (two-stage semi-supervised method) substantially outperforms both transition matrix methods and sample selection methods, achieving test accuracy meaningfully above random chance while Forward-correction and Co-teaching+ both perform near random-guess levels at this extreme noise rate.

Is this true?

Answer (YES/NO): NO